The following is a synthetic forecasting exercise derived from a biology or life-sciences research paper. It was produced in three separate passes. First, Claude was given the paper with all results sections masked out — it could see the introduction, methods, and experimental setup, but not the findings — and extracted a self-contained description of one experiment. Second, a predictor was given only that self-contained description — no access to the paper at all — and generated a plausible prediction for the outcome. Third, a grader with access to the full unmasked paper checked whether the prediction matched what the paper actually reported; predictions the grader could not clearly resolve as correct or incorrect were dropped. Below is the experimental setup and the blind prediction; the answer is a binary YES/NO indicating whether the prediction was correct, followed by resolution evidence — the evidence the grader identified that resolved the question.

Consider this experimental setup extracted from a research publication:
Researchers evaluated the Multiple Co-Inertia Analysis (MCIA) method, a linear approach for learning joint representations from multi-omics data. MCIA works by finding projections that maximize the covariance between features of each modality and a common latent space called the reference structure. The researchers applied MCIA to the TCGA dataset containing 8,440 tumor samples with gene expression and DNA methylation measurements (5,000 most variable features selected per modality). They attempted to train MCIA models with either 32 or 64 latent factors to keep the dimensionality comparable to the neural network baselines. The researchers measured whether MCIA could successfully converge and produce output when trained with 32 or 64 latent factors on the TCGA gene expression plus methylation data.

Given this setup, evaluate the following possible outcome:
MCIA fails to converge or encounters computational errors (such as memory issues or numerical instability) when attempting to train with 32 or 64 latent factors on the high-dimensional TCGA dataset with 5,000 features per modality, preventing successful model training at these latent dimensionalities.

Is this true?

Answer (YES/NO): YES